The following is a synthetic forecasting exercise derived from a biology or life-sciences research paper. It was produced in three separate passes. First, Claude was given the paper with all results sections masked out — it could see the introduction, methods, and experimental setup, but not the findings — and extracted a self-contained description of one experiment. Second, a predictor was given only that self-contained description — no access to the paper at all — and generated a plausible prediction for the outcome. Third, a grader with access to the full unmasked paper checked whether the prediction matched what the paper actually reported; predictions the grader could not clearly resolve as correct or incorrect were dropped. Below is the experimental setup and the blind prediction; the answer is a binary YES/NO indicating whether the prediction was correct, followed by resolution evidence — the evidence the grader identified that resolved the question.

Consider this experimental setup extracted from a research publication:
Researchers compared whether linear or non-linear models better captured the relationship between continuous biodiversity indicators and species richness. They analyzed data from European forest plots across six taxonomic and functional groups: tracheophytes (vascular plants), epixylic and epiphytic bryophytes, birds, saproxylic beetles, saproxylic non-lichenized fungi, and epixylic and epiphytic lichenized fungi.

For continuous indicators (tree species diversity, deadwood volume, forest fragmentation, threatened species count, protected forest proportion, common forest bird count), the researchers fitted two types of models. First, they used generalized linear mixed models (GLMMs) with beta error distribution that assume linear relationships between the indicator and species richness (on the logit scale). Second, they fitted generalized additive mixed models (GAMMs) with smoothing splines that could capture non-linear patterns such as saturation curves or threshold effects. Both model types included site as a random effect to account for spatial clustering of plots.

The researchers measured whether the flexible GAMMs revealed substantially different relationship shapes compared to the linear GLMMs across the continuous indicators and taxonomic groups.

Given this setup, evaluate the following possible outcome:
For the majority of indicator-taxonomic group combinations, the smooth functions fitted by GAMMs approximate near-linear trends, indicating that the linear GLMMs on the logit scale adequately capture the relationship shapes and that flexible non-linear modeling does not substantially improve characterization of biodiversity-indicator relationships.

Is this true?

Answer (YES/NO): YES